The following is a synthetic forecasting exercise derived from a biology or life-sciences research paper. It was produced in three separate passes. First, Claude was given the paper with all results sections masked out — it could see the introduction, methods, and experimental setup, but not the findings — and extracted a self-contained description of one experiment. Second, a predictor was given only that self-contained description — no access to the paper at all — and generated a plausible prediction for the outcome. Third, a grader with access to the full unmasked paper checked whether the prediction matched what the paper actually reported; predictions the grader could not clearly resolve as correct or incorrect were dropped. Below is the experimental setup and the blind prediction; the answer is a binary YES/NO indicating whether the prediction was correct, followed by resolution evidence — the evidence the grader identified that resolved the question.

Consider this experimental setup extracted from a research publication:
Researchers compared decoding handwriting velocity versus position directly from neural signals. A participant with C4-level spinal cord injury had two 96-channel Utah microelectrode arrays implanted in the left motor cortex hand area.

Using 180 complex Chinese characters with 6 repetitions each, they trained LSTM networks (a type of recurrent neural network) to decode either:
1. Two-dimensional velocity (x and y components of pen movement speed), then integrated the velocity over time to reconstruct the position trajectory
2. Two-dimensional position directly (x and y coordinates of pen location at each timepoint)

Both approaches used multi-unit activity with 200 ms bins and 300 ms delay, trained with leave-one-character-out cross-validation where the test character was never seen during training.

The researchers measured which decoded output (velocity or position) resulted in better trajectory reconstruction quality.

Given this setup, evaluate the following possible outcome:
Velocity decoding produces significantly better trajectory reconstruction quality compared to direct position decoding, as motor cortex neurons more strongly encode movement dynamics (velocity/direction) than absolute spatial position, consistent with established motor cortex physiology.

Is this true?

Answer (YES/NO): YES